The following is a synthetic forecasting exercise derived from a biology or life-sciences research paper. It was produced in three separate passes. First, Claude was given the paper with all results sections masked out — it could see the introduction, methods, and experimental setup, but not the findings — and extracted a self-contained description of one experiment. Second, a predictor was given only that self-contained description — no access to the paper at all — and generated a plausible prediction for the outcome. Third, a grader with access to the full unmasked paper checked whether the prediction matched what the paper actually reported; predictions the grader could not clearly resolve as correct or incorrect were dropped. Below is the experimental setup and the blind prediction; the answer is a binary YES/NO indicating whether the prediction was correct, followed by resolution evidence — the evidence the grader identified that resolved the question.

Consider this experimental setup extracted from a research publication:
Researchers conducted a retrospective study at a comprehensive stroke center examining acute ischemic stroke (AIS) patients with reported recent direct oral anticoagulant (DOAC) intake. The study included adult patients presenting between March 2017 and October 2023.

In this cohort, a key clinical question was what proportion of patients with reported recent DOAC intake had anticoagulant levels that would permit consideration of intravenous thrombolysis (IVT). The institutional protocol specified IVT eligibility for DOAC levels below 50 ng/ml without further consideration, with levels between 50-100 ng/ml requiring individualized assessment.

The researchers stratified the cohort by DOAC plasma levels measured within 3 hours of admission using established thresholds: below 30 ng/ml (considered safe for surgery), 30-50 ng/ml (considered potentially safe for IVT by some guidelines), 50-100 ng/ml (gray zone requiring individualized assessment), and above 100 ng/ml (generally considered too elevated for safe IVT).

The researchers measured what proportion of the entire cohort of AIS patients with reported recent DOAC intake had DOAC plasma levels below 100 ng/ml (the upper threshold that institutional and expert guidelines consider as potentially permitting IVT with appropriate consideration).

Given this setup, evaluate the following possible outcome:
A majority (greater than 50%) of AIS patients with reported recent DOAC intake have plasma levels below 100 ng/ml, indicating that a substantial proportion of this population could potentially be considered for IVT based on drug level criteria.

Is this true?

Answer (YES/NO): YES